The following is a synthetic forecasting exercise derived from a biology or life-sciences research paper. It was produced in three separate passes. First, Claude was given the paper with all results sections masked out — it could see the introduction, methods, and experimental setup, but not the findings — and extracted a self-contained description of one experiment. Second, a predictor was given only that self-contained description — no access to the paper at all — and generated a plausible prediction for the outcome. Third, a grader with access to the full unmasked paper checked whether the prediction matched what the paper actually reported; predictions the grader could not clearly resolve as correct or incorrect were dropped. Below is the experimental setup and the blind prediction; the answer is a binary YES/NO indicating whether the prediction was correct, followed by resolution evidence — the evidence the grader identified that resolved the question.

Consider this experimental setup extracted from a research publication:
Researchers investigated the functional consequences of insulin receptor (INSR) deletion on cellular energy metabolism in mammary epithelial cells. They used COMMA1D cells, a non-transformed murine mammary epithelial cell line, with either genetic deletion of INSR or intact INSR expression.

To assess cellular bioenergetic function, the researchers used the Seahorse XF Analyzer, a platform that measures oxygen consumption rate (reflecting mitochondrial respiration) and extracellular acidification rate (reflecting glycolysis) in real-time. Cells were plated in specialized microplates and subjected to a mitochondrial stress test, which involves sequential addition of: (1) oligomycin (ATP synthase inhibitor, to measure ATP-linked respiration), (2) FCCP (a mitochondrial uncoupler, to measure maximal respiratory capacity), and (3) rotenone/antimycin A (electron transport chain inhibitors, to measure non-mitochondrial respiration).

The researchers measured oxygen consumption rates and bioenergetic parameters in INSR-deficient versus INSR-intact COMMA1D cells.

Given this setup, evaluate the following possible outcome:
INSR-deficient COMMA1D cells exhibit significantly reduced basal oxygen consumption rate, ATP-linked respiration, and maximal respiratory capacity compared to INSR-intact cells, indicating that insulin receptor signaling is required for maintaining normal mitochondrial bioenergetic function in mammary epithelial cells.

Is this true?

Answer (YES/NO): YES